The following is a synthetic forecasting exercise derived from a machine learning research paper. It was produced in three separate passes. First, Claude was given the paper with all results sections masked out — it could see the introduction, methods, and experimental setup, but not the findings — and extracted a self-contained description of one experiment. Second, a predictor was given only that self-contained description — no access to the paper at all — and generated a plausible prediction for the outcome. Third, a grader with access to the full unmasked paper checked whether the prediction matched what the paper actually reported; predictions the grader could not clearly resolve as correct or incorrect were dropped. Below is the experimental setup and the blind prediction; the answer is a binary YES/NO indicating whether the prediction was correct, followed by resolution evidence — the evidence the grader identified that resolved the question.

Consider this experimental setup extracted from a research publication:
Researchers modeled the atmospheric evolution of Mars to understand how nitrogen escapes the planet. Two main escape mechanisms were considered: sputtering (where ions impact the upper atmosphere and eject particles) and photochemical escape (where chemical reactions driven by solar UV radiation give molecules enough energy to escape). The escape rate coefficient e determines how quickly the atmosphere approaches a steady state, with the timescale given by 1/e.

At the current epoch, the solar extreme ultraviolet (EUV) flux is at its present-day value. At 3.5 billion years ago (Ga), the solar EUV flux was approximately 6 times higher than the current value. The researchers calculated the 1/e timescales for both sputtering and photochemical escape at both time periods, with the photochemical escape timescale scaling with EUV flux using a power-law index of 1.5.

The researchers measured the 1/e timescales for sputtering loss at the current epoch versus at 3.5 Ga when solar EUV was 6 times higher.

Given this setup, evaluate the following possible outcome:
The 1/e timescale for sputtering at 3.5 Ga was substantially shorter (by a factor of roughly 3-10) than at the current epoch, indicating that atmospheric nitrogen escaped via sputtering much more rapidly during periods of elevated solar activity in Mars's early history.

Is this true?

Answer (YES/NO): NO